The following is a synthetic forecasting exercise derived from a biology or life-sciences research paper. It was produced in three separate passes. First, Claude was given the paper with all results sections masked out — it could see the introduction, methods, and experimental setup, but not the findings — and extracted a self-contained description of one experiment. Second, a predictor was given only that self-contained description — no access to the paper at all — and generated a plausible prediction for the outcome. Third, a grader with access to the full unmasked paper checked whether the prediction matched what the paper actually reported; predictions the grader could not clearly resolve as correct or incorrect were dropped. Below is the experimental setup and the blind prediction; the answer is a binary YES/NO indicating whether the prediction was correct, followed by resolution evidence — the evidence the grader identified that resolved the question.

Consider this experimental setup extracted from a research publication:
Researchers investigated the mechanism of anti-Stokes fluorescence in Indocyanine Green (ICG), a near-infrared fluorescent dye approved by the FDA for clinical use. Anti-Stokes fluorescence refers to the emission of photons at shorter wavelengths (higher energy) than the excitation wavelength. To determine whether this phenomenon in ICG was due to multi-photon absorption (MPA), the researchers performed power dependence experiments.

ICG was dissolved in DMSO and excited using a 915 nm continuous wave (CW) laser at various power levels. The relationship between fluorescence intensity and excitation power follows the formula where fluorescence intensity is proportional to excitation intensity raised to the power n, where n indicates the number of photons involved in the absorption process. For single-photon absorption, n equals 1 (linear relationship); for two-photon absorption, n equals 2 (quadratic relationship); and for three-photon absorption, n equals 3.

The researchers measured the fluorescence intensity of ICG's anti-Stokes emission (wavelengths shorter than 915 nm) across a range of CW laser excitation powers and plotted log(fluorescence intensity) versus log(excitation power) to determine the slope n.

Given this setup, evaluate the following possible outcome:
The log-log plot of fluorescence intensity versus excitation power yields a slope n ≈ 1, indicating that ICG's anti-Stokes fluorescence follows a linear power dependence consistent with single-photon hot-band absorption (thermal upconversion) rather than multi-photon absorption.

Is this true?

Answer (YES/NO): YES